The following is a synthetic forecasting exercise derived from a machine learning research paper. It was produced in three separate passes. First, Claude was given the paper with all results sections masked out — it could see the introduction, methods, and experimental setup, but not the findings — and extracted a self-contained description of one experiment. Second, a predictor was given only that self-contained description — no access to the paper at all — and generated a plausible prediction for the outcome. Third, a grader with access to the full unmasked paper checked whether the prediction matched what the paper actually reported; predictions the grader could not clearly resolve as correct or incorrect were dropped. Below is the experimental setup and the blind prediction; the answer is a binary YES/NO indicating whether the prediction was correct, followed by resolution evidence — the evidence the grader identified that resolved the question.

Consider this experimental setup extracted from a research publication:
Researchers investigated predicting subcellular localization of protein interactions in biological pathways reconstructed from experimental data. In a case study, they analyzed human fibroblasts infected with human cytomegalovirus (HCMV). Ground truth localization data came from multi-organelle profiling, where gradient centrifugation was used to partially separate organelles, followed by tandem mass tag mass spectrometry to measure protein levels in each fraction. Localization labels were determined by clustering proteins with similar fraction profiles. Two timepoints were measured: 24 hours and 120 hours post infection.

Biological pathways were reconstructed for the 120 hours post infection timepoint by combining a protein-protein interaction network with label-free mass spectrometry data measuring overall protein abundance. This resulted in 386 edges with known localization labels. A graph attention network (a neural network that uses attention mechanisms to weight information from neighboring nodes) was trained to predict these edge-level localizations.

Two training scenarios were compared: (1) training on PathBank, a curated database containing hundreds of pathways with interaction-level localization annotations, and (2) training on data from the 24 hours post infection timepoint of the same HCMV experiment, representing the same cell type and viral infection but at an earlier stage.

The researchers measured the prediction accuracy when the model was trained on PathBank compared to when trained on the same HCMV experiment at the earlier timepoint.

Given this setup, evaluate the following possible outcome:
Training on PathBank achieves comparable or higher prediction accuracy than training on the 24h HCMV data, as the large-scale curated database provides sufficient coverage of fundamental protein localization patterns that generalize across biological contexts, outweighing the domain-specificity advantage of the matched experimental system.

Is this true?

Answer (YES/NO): NO